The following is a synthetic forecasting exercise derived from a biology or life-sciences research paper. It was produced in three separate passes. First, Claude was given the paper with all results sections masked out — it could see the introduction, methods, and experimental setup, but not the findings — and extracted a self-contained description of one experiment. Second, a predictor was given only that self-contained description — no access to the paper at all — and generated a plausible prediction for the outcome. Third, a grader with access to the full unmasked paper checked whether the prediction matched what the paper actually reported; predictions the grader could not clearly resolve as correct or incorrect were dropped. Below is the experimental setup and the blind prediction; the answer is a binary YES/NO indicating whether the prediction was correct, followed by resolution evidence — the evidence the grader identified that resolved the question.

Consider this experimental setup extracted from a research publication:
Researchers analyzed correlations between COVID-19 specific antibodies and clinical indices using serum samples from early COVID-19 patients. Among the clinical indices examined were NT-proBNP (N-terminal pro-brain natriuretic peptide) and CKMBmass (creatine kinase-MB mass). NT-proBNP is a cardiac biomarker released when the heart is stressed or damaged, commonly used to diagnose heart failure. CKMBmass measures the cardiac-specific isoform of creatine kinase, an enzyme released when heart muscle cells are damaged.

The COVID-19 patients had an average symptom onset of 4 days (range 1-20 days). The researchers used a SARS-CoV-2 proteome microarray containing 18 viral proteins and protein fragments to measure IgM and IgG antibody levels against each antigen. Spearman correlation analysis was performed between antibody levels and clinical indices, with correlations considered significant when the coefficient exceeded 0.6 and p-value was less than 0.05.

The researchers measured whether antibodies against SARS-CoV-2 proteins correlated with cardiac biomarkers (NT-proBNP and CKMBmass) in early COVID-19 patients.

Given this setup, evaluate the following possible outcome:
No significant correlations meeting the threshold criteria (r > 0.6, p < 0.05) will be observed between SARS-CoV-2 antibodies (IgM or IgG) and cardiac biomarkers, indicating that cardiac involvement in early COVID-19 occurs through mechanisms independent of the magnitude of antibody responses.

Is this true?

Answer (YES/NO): NO